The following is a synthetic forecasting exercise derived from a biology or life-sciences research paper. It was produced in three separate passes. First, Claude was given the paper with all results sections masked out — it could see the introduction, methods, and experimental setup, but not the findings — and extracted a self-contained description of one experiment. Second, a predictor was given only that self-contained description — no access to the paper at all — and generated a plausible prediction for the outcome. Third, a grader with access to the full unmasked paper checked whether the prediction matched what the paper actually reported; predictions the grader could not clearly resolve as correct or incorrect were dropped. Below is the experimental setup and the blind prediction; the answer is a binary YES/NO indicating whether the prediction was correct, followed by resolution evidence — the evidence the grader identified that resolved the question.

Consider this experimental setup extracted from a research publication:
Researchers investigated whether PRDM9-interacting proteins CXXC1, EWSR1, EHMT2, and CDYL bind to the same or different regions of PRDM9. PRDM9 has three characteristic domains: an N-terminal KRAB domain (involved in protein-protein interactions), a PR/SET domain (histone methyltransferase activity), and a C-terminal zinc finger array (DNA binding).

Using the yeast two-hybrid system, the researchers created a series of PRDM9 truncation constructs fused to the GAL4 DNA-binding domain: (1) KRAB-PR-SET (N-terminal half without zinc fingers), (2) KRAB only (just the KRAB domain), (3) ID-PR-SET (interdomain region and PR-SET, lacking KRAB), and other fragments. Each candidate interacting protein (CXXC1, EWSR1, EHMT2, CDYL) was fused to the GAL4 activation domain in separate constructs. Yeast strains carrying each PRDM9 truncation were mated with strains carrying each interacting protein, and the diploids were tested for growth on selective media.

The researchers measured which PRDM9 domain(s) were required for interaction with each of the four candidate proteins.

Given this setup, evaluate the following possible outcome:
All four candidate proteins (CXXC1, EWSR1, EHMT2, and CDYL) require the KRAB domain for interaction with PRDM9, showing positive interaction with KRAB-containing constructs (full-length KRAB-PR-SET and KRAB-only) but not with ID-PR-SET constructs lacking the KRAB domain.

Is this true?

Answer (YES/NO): NO